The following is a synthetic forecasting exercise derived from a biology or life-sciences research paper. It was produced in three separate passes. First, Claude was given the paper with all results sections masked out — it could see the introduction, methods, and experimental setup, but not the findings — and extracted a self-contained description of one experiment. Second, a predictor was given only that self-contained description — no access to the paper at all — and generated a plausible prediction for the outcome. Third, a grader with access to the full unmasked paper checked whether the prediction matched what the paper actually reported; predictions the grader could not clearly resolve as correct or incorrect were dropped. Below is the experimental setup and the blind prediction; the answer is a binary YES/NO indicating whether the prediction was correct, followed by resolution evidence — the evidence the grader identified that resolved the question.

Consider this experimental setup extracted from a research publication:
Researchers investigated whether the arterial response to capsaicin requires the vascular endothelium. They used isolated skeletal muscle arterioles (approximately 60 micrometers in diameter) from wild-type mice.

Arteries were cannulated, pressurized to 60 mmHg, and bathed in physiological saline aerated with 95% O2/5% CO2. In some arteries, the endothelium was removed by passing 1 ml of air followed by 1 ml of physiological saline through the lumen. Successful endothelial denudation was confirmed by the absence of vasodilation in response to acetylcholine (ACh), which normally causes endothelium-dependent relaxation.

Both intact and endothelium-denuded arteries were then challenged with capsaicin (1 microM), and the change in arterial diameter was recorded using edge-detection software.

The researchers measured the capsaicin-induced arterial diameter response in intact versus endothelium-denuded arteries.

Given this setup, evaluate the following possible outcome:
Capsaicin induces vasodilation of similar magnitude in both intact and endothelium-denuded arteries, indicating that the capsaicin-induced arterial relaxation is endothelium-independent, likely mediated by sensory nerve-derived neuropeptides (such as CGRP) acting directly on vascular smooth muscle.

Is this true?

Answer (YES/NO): NO